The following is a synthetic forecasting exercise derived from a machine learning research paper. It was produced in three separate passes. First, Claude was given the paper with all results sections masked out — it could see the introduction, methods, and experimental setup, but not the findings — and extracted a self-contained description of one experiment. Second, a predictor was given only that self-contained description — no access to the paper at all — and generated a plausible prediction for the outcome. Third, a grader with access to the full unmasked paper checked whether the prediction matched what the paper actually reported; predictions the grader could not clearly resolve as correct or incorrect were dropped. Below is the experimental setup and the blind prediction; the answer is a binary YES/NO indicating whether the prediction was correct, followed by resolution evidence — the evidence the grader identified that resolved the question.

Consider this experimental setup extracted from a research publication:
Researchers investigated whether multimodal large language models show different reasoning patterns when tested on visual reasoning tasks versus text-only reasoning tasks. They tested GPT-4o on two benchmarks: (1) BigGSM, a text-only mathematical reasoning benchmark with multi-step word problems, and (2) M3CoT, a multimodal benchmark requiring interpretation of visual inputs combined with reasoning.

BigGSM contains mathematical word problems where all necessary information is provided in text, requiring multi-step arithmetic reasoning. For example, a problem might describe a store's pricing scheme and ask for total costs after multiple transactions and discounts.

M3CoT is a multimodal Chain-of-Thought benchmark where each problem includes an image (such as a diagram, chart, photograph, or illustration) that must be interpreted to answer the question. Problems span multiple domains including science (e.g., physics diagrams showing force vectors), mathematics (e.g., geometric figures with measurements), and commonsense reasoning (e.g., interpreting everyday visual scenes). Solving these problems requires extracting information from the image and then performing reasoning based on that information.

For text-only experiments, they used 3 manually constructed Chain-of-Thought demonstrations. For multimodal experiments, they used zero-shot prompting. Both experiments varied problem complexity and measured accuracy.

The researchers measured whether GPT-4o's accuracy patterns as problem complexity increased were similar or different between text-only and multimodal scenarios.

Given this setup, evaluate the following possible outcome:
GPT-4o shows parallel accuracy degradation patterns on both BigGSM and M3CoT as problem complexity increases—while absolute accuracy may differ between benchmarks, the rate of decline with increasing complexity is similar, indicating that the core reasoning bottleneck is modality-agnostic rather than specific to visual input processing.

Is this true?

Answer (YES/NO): NO